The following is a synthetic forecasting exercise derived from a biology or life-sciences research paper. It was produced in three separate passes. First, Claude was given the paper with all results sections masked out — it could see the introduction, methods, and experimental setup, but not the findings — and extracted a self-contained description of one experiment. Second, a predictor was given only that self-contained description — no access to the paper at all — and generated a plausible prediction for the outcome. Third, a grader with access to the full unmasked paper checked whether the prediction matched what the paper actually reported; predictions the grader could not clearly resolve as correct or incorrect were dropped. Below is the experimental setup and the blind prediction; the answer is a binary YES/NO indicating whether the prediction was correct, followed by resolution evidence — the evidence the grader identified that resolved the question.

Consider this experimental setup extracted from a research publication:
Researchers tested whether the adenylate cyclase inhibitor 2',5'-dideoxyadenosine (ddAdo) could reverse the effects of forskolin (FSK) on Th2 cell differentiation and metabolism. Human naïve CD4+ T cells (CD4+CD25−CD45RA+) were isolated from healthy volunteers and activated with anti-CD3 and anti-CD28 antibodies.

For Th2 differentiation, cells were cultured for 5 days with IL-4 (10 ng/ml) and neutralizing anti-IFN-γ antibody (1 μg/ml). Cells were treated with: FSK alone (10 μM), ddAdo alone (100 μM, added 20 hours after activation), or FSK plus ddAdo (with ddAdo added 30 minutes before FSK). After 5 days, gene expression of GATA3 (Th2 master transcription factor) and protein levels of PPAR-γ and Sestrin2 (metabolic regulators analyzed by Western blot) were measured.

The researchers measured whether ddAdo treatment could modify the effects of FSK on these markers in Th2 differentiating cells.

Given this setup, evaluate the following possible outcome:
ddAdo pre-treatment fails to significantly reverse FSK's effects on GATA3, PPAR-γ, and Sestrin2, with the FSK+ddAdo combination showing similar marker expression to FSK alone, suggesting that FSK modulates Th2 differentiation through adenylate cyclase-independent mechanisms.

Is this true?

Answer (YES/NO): NO